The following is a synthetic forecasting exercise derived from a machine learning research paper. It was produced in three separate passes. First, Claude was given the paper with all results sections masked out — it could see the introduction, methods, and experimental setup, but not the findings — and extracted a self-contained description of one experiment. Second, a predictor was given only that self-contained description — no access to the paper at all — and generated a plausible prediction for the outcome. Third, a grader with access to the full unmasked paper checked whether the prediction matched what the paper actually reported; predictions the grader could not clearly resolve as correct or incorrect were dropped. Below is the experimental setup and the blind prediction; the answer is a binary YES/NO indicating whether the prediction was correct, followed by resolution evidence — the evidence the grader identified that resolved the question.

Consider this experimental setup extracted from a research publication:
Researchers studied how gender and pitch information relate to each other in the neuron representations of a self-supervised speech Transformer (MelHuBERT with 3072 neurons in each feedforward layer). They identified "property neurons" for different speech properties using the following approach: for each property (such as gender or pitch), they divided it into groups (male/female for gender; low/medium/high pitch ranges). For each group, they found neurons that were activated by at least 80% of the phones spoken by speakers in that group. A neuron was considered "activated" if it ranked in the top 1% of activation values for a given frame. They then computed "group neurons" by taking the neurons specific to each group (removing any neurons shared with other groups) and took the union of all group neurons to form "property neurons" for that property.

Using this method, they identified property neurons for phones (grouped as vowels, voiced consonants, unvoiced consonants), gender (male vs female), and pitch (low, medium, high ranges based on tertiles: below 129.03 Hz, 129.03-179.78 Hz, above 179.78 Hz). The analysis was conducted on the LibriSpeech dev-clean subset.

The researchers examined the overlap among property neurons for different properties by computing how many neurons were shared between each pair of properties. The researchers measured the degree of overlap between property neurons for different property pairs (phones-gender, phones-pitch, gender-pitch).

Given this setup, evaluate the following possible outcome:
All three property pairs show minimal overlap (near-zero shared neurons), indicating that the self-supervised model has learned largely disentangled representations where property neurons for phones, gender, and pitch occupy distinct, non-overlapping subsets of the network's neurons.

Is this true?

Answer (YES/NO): NO